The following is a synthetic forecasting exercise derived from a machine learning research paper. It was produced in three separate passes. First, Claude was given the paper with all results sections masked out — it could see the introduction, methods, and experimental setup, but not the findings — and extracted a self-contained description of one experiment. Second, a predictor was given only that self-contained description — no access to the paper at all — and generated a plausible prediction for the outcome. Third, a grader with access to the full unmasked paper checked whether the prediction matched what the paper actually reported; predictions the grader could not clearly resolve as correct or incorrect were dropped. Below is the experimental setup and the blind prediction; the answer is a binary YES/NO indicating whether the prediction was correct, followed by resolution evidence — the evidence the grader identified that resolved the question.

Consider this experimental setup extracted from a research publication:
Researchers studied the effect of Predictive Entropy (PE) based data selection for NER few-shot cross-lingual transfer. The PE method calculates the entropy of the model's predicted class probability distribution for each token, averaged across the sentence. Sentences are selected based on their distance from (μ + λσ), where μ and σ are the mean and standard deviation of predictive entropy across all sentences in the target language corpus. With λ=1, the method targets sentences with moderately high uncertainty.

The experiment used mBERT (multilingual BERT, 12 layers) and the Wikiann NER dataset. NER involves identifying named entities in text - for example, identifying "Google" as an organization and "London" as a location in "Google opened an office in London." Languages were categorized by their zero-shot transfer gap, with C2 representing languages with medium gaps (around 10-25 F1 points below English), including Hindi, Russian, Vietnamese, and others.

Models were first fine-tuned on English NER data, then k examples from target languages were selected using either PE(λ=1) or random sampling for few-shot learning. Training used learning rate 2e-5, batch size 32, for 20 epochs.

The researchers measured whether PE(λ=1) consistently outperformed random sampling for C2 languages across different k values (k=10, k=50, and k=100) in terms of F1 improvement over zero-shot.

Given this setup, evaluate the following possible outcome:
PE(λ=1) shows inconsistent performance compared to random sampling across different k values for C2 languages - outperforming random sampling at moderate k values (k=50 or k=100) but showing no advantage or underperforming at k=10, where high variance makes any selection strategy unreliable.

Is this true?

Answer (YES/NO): NO